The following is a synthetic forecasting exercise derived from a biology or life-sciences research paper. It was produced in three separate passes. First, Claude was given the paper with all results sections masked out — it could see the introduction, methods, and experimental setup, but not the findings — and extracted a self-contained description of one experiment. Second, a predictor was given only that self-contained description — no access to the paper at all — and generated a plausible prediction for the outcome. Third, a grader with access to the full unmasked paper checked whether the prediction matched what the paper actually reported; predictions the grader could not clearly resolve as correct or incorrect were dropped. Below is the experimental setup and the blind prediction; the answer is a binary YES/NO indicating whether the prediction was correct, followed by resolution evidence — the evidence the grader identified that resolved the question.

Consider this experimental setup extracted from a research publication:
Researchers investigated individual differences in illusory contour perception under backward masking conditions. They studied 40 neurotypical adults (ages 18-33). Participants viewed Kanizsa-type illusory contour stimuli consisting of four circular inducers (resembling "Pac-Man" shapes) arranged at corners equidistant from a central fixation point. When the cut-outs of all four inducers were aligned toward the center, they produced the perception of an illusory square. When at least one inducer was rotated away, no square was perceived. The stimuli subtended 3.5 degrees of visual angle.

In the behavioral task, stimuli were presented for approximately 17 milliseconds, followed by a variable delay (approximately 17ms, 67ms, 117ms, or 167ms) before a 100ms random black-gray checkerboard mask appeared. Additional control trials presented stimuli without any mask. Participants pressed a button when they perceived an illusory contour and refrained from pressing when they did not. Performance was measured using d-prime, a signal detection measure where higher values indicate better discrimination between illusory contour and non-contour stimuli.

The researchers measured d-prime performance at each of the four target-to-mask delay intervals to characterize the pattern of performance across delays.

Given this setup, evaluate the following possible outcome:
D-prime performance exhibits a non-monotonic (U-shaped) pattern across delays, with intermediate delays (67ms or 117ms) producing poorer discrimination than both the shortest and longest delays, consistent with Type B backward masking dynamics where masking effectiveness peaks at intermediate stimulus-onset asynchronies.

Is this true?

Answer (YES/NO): NO